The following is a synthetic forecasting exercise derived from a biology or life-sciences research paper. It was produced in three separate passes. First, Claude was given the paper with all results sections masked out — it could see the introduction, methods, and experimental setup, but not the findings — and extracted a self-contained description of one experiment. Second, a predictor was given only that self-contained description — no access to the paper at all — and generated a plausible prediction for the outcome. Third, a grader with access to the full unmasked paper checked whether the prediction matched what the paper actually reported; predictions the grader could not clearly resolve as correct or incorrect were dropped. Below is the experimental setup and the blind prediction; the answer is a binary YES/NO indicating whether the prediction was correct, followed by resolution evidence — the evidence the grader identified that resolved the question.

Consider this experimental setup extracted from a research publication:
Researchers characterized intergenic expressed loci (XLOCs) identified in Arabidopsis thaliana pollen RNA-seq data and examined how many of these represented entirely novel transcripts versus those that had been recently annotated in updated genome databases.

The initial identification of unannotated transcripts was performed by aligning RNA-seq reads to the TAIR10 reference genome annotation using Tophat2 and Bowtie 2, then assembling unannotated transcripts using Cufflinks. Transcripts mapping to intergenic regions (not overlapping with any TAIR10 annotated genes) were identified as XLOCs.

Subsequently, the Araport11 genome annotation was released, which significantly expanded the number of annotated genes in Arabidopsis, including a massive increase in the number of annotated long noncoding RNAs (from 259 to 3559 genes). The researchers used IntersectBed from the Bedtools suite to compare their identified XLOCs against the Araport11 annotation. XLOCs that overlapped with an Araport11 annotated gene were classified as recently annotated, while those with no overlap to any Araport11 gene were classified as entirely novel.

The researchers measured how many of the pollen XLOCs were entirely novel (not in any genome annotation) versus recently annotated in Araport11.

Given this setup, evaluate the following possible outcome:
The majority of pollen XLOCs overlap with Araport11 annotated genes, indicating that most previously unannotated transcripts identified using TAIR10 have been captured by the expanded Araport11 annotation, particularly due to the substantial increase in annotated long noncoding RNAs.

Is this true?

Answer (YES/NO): YES